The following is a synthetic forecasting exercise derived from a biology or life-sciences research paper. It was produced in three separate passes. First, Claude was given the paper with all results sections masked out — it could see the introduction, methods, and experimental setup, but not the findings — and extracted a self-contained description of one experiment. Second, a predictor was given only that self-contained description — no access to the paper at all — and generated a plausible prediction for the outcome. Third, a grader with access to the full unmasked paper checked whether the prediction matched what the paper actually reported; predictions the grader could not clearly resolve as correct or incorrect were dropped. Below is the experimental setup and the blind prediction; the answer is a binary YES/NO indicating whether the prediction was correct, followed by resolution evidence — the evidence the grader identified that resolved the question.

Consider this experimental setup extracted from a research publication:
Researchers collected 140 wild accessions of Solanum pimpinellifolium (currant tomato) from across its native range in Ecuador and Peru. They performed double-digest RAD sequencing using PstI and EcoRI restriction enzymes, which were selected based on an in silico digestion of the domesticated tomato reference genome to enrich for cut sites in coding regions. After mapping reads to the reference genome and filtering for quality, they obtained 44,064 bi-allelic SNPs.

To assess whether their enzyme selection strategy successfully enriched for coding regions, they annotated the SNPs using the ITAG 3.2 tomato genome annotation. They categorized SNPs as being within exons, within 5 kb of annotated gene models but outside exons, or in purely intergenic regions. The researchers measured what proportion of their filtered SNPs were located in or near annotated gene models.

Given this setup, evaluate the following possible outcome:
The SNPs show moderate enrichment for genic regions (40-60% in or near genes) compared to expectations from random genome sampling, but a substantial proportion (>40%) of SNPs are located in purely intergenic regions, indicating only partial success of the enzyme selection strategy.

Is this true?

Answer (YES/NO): NO